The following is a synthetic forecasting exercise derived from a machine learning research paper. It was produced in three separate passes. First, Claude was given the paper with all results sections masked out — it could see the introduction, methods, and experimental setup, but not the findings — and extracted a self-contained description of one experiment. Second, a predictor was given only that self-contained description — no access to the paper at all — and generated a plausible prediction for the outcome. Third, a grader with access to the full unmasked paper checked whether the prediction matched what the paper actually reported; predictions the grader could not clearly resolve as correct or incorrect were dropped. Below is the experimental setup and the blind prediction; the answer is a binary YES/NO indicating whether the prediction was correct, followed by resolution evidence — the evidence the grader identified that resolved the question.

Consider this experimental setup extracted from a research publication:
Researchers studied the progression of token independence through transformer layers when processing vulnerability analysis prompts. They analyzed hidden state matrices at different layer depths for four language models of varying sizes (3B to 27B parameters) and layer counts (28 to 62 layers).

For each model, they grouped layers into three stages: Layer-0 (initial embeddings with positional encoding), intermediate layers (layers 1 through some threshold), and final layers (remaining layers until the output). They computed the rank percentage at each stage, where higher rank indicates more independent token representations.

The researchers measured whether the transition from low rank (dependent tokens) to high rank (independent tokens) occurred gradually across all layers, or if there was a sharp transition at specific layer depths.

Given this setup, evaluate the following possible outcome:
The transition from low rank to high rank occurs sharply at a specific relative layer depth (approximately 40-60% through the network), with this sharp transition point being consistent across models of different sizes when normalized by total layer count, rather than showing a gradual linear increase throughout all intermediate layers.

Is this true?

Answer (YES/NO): NO